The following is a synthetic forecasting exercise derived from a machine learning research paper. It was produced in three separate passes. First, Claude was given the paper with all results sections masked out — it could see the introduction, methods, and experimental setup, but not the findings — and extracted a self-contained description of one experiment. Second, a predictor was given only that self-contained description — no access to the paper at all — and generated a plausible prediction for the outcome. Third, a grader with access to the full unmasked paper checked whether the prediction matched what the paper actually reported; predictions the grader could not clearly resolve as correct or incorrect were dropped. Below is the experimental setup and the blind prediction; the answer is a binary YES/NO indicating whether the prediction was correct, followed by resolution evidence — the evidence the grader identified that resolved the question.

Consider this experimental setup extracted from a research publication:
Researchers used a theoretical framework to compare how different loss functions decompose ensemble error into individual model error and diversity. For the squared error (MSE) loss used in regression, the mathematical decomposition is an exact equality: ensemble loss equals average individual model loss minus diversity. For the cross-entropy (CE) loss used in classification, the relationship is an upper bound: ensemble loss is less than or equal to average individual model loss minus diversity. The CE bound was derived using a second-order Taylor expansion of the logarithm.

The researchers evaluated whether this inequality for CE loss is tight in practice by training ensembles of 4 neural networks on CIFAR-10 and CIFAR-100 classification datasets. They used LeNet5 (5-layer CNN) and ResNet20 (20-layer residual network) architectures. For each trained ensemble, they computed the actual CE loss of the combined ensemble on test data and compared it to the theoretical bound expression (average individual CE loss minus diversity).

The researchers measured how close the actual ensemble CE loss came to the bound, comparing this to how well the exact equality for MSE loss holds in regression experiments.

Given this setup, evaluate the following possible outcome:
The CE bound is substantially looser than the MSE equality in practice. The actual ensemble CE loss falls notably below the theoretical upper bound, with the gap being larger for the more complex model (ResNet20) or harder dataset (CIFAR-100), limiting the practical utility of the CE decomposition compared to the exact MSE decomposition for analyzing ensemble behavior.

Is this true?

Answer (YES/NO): NO